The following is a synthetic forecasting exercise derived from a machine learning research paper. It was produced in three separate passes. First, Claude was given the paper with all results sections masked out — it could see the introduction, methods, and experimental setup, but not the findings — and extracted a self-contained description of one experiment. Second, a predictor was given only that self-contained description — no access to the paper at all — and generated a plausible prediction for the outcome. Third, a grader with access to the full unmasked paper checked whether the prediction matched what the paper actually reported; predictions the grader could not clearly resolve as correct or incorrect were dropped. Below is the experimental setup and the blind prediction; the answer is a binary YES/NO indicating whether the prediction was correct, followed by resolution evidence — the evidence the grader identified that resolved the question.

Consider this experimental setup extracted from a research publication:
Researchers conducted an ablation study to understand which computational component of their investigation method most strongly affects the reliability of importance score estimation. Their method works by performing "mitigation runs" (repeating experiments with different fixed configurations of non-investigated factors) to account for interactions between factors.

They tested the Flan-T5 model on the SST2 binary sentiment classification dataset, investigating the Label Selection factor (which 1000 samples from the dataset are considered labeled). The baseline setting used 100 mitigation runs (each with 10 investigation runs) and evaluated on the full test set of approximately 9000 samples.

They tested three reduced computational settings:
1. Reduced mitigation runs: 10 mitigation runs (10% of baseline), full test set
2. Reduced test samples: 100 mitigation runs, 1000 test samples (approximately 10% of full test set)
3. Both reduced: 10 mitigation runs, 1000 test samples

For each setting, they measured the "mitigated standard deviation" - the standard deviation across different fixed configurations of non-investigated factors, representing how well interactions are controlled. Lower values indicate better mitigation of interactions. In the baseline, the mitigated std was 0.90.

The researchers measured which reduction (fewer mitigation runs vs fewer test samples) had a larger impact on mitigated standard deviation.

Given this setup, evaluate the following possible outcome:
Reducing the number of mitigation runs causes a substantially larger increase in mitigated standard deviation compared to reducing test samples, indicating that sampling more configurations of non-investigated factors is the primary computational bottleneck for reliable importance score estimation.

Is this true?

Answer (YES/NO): NO